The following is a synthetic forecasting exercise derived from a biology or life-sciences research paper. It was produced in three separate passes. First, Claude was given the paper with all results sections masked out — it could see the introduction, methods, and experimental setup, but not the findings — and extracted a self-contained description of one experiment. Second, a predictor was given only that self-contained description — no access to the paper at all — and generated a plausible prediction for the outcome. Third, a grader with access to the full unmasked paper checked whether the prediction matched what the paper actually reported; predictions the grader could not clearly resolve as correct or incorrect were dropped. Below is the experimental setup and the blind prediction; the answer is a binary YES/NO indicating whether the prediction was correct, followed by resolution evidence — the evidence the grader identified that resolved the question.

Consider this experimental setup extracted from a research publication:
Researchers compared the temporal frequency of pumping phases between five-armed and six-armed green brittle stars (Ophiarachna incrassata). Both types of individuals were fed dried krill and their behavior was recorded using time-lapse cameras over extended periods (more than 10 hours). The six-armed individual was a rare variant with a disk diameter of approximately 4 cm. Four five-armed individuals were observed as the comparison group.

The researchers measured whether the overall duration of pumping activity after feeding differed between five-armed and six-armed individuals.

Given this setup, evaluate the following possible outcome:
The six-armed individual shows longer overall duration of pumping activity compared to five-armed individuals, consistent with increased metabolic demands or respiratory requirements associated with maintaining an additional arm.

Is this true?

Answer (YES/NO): NO